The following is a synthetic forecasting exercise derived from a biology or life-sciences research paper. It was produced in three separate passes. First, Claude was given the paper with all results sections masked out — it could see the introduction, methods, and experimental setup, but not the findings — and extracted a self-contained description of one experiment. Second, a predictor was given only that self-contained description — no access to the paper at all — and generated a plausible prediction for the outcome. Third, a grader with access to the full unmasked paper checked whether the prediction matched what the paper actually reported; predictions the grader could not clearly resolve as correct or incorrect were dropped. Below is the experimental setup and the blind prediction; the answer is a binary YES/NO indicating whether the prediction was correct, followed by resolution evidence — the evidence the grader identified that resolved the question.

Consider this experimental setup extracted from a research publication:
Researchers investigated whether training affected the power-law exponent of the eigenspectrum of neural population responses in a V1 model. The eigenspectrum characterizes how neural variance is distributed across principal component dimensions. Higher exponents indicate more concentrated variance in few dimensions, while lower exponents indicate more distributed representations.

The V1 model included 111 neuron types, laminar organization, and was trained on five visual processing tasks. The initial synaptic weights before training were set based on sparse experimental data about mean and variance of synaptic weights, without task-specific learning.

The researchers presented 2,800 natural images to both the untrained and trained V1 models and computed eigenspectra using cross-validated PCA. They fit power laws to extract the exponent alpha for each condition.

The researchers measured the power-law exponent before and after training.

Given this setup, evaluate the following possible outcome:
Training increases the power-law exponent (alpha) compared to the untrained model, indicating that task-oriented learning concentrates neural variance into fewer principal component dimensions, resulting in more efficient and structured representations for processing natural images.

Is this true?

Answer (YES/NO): NO